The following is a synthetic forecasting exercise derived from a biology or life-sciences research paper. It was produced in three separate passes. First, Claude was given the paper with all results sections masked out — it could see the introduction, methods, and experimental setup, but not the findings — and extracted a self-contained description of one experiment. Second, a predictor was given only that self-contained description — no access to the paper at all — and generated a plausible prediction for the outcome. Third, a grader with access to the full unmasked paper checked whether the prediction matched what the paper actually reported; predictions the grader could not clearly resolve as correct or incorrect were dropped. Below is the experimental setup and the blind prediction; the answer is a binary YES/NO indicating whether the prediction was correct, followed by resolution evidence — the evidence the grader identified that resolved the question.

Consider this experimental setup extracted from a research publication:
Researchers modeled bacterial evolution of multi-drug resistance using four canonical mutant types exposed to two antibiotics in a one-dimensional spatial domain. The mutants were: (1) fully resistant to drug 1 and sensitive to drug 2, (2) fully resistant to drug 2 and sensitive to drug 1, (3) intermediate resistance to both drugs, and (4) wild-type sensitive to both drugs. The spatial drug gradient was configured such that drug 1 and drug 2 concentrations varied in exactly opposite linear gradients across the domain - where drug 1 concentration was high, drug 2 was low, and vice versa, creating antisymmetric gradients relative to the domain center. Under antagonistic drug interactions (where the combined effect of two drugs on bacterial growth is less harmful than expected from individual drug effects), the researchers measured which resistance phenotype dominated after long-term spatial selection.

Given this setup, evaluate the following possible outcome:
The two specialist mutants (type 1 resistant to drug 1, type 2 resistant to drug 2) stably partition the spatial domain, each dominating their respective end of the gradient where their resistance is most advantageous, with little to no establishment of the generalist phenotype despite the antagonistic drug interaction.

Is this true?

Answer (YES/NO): NO